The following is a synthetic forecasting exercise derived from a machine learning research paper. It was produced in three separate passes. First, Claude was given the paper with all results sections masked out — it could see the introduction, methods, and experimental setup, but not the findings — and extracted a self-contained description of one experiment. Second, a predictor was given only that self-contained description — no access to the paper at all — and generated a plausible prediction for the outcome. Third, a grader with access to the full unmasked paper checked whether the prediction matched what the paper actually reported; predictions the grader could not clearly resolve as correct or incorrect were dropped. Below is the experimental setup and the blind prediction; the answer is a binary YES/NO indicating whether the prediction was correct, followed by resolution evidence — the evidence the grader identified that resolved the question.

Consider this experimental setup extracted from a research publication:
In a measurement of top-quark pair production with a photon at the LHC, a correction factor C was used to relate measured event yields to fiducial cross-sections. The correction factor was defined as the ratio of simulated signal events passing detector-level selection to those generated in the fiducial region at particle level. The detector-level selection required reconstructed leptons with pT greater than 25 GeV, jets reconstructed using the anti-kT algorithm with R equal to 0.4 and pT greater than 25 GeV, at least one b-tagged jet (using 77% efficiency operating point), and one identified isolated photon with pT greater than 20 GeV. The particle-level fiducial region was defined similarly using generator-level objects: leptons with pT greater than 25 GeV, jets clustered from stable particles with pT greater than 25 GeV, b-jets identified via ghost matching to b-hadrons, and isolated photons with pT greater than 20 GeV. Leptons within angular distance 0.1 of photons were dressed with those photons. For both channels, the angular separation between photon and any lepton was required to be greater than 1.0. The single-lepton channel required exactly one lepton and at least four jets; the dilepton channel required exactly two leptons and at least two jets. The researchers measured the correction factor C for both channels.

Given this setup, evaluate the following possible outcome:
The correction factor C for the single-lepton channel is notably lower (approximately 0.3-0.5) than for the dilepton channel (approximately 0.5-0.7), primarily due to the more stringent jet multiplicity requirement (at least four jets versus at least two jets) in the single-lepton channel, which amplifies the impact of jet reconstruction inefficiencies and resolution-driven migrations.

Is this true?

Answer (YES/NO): NO